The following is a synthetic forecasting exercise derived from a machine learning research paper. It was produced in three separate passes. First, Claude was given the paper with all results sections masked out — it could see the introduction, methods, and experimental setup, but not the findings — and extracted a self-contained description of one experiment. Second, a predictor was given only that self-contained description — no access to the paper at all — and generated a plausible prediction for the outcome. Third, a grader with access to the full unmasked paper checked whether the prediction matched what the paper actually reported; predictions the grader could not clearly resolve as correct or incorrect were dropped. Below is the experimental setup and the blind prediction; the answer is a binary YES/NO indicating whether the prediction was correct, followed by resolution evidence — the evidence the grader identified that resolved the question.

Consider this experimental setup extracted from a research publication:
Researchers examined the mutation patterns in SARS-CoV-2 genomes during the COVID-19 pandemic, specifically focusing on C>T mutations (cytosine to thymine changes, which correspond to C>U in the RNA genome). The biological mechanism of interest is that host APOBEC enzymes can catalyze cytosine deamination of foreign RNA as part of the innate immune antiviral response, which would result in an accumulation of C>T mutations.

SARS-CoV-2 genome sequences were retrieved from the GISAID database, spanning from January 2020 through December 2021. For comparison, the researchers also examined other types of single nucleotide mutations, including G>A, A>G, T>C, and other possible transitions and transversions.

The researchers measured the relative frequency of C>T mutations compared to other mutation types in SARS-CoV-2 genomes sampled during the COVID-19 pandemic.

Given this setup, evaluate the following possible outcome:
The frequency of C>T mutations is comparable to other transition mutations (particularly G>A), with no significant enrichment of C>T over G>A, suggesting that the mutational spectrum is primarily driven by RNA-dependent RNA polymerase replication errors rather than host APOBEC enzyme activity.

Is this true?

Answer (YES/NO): NO